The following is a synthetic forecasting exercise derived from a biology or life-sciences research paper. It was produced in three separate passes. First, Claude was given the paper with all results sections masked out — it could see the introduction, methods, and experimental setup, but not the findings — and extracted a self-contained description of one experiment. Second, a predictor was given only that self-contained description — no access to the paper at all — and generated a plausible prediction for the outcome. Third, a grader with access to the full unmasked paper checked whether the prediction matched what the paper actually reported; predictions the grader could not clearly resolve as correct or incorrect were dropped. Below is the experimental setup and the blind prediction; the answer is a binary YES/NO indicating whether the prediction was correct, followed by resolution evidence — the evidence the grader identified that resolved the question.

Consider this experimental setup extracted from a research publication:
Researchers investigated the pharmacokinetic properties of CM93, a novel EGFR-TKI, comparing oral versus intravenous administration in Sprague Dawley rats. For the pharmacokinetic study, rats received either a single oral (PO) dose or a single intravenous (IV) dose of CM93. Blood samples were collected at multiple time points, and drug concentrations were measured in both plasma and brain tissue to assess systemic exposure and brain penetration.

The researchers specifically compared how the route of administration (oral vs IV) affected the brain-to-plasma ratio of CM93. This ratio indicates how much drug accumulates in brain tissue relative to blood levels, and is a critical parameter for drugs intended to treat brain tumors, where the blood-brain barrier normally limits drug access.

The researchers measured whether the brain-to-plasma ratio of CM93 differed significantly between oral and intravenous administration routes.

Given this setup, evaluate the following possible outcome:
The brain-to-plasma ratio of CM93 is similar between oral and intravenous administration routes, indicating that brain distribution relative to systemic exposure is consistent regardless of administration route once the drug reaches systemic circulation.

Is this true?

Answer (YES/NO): YES